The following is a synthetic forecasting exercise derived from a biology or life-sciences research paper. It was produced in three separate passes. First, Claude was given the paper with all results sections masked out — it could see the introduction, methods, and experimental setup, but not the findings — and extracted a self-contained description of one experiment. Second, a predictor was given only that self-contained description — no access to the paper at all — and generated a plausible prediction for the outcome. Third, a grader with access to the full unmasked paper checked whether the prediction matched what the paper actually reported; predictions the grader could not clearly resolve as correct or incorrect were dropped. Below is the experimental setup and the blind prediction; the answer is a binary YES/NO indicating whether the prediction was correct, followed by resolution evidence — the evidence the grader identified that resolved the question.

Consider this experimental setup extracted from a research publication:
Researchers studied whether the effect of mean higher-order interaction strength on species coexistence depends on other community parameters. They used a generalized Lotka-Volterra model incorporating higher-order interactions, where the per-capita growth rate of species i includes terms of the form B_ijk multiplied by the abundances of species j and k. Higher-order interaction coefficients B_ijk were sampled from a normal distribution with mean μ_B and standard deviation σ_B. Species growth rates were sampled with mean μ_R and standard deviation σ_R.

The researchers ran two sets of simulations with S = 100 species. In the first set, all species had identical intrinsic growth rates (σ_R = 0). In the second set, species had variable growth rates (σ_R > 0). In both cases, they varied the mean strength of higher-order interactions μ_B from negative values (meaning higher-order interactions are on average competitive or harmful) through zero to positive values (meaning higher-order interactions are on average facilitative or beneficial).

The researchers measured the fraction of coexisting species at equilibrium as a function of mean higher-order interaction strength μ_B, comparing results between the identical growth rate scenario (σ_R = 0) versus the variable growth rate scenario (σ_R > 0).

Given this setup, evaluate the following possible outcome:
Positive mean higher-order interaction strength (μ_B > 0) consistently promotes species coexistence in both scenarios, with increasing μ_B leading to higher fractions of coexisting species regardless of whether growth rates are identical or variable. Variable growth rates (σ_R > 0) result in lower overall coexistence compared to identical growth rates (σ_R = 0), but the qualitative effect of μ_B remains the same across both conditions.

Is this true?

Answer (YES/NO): NO